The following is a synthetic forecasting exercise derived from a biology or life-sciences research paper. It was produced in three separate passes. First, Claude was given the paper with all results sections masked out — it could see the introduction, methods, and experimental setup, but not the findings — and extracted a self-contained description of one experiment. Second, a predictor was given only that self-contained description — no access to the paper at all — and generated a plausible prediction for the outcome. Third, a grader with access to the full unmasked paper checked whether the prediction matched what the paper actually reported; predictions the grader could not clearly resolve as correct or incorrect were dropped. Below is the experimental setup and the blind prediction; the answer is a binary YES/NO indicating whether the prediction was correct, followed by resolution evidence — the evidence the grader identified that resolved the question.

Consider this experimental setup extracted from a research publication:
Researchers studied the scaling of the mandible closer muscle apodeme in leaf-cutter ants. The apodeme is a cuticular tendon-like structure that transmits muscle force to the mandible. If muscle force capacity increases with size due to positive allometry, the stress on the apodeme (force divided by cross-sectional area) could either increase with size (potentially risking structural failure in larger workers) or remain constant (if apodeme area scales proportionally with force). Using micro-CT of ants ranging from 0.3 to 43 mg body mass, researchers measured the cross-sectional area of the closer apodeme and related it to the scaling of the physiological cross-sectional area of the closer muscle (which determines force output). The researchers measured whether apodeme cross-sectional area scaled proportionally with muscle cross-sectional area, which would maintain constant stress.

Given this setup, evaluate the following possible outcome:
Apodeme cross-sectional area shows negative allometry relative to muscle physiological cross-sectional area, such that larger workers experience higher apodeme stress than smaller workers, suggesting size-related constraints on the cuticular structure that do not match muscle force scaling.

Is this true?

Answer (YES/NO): NO